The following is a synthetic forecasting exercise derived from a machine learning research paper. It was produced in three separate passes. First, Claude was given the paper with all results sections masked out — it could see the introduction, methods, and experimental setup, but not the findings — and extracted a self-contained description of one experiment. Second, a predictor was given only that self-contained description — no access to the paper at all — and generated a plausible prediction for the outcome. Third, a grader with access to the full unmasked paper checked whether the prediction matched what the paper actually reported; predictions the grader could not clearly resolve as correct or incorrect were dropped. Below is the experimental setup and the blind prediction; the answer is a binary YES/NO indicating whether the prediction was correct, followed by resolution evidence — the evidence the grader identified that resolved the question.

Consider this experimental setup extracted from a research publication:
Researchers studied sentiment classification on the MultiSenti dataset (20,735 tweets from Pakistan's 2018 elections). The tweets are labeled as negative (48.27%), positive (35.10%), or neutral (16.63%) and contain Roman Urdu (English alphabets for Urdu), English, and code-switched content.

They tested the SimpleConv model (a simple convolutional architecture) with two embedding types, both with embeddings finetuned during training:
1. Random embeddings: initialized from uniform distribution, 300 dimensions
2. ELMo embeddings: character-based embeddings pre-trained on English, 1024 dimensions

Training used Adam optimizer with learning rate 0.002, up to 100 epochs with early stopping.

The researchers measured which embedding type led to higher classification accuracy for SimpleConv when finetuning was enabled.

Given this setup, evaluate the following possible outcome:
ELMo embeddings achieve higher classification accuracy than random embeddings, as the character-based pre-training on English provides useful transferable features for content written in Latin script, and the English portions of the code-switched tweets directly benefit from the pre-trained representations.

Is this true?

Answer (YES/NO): NO